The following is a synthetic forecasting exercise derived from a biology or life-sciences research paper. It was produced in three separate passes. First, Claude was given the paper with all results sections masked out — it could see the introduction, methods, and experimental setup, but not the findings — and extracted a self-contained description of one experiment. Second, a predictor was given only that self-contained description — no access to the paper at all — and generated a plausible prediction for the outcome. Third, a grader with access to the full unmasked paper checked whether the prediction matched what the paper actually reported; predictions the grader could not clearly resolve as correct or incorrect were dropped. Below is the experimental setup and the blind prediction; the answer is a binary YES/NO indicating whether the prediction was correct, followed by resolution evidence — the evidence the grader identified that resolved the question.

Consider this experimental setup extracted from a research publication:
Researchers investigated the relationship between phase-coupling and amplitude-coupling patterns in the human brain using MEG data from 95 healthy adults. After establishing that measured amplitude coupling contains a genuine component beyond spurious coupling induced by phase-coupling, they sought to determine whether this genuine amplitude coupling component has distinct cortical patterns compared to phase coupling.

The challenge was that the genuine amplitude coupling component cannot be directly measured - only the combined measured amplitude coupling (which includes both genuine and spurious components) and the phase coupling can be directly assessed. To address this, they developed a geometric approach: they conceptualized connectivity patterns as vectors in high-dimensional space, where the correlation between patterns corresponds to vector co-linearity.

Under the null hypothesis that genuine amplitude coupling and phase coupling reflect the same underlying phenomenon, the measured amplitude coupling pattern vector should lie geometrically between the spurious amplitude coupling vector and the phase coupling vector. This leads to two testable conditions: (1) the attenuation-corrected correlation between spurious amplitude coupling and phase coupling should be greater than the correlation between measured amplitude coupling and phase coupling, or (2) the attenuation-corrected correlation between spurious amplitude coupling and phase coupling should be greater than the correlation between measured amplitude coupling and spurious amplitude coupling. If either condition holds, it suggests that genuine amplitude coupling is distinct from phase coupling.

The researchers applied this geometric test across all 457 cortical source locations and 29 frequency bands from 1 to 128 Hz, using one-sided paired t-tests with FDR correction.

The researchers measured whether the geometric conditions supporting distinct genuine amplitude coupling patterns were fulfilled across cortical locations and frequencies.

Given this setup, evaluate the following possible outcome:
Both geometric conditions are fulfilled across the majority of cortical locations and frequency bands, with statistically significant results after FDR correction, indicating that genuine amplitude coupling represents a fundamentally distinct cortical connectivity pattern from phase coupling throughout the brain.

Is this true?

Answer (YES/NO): YES